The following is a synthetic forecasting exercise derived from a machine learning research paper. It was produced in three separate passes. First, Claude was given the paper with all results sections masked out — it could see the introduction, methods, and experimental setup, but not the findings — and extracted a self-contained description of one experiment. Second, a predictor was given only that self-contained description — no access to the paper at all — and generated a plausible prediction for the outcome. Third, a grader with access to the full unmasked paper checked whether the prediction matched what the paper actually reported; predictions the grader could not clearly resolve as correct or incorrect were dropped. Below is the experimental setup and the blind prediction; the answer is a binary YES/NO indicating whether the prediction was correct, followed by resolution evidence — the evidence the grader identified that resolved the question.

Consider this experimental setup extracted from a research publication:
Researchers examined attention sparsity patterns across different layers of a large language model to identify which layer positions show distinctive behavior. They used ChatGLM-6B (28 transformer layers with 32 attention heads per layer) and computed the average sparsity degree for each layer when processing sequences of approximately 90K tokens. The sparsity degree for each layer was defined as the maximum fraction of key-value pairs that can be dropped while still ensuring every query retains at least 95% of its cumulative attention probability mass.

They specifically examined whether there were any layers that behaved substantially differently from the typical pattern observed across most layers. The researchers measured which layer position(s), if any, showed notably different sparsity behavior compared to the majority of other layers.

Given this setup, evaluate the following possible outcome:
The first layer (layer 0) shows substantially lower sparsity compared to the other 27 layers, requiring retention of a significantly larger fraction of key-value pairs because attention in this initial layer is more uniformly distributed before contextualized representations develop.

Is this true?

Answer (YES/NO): YES